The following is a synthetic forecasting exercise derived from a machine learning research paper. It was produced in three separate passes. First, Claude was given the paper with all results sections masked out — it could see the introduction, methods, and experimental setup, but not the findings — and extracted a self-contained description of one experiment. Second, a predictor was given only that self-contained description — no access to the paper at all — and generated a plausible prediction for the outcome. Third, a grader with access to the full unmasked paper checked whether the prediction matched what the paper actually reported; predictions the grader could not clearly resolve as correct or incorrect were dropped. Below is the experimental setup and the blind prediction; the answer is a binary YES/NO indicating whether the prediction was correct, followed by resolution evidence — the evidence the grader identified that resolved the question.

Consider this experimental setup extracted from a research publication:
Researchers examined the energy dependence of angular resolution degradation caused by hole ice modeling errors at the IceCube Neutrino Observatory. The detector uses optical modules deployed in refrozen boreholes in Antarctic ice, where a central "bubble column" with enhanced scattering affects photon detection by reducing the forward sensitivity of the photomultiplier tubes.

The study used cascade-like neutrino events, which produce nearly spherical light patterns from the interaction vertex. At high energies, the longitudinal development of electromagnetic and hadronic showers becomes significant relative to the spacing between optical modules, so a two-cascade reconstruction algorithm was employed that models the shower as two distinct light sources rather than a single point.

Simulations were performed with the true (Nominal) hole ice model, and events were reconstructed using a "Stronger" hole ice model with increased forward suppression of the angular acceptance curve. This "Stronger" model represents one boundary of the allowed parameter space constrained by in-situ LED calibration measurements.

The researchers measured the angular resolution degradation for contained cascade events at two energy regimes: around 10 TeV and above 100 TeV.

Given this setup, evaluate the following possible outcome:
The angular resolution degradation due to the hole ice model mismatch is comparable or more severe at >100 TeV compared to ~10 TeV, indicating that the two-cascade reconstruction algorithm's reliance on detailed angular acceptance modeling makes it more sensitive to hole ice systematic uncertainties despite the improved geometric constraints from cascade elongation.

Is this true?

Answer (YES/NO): NO